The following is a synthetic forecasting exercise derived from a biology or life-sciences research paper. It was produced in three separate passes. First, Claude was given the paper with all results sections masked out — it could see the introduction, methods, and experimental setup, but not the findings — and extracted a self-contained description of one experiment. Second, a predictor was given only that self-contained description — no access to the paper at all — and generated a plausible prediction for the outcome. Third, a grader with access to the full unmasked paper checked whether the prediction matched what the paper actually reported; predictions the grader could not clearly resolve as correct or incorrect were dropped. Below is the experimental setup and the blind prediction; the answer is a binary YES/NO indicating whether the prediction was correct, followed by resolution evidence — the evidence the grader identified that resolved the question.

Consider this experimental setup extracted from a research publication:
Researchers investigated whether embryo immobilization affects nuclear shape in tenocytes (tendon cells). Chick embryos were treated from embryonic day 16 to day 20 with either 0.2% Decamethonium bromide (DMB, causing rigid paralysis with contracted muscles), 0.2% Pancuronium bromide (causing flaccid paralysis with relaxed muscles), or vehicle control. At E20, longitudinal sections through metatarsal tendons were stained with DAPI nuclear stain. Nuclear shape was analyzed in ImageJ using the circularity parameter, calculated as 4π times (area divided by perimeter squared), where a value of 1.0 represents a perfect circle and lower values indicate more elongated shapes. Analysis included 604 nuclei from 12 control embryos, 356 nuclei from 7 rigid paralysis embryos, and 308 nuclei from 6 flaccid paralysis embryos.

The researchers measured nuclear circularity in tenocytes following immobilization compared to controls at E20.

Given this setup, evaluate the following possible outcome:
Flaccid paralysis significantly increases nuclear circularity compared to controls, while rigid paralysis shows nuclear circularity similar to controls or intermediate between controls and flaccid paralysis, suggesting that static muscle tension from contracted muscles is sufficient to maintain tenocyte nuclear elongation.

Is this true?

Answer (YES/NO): NO